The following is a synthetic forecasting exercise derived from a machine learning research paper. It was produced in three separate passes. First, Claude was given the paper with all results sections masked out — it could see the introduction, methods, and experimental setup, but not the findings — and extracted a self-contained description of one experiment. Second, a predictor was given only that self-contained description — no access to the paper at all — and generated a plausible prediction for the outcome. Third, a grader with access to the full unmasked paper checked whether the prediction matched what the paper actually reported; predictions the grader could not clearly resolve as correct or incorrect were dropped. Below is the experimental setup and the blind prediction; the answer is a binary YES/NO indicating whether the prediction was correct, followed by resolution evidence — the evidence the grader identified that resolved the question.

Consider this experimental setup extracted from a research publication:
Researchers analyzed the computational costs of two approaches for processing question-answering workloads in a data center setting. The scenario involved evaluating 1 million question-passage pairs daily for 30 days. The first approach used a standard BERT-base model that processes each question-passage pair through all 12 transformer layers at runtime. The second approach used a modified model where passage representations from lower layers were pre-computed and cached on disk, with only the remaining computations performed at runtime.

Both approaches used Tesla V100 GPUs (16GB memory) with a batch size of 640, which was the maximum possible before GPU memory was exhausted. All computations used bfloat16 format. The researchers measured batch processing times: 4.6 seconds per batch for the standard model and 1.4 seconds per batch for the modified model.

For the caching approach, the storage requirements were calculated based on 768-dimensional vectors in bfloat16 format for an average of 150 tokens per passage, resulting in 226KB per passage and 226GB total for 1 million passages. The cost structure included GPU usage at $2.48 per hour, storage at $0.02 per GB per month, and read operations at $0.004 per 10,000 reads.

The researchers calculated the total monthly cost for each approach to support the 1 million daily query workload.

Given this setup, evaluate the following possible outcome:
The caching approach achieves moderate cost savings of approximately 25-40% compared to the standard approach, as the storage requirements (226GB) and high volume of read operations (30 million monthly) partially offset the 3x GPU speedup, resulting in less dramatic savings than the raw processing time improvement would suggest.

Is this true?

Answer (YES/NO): NO